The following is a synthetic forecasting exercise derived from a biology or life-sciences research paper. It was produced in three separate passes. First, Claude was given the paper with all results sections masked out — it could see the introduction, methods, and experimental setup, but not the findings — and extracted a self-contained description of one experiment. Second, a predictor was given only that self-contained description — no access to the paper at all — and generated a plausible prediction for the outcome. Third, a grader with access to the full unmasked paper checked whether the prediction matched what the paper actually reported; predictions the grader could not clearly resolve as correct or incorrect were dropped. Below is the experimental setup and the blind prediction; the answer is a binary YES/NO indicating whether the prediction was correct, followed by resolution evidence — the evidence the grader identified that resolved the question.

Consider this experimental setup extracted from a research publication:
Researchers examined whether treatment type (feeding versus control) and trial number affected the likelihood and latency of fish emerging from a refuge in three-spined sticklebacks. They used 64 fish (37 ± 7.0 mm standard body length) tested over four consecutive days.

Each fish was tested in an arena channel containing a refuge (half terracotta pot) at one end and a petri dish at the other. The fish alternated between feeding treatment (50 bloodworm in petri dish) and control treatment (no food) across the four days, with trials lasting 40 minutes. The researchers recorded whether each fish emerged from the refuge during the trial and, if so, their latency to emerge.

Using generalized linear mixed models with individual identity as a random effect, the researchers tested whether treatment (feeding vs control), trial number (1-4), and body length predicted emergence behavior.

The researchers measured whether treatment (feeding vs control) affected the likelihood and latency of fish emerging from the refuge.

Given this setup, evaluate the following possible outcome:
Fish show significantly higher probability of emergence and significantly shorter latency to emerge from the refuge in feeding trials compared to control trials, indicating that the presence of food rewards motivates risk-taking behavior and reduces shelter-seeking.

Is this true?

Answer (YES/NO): NO